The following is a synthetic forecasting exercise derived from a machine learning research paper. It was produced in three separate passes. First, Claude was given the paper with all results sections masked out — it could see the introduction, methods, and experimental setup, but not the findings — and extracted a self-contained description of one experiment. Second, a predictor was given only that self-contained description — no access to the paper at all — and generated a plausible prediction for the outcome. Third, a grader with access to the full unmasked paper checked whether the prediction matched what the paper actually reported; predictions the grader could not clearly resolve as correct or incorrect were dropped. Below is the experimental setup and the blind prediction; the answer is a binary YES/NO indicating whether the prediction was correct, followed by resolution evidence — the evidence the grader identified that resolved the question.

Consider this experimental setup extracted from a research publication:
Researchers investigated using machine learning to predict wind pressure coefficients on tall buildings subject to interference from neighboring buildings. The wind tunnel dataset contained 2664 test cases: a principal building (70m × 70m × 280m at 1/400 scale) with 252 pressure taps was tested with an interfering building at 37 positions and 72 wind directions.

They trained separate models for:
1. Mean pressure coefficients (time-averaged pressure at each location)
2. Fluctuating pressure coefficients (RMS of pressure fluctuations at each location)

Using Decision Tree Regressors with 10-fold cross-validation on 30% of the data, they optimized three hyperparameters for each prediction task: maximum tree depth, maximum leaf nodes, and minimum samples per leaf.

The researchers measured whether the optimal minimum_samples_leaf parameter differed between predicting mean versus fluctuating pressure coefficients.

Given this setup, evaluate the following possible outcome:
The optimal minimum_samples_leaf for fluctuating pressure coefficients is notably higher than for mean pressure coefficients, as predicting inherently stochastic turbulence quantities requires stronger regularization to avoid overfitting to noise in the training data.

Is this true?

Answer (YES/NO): NO